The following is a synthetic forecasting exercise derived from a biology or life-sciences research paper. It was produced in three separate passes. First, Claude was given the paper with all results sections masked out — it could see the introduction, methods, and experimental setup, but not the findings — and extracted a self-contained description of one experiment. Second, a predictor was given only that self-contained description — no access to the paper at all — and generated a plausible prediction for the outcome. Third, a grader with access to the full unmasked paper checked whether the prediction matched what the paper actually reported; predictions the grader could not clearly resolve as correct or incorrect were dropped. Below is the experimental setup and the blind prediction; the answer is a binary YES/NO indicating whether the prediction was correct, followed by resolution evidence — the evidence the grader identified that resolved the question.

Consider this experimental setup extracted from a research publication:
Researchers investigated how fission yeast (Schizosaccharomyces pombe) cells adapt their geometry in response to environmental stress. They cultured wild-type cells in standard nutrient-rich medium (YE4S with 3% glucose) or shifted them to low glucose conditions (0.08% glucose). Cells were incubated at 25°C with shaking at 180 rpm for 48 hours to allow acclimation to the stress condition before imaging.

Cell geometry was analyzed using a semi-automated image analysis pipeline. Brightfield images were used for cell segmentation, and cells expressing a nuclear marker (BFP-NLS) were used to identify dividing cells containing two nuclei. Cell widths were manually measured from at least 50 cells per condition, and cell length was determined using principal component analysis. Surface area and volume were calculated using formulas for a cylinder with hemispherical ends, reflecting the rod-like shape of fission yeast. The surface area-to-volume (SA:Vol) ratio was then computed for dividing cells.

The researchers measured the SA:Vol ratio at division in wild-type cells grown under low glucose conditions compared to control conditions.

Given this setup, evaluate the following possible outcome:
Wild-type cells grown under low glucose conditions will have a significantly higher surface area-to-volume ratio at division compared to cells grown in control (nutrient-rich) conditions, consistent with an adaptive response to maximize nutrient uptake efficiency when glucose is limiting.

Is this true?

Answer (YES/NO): YES